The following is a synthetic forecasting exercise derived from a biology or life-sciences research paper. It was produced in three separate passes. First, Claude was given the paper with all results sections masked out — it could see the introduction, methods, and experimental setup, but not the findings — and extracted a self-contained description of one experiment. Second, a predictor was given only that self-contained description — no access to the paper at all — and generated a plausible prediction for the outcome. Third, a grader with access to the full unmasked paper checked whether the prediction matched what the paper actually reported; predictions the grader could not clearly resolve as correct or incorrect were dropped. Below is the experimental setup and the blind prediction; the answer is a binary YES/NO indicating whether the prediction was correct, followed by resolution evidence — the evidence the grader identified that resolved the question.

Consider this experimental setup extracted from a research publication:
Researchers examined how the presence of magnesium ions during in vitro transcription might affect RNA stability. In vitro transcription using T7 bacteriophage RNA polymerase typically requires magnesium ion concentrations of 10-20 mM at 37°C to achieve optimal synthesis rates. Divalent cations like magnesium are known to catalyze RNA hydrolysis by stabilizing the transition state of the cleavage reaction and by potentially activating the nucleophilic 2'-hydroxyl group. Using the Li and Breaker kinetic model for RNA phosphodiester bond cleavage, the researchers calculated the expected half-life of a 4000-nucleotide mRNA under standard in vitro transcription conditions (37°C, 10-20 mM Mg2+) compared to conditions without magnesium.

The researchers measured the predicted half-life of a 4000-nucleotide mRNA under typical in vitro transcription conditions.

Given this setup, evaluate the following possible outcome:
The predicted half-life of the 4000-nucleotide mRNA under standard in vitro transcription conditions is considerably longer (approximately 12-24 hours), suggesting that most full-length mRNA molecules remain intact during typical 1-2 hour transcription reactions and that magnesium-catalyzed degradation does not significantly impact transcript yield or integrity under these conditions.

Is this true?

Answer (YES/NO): NO